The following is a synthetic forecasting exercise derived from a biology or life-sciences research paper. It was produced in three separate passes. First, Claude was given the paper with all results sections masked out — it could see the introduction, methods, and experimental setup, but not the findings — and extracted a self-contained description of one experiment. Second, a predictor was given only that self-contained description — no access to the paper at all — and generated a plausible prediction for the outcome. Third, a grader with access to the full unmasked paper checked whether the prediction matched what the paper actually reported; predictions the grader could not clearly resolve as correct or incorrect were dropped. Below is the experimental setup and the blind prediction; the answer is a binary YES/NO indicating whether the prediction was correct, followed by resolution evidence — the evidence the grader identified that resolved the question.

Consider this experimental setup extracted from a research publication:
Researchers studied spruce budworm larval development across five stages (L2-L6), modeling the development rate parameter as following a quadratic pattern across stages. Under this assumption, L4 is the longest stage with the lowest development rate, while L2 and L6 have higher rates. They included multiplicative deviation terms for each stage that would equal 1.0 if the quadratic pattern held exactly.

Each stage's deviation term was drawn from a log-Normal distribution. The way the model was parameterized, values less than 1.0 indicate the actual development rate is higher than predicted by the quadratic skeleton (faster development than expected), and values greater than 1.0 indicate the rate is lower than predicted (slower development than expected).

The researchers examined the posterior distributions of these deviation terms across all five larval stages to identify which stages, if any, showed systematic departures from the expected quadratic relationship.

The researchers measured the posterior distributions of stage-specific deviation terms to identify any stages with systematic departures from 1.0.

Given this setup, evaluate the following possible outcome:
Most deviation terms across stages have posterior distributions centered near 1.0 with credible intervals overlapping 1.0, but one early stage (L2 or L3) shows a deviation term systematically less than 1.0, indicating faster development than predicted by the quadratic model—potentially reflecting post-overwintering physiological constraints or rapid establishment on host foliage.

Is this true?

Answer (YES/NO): YES